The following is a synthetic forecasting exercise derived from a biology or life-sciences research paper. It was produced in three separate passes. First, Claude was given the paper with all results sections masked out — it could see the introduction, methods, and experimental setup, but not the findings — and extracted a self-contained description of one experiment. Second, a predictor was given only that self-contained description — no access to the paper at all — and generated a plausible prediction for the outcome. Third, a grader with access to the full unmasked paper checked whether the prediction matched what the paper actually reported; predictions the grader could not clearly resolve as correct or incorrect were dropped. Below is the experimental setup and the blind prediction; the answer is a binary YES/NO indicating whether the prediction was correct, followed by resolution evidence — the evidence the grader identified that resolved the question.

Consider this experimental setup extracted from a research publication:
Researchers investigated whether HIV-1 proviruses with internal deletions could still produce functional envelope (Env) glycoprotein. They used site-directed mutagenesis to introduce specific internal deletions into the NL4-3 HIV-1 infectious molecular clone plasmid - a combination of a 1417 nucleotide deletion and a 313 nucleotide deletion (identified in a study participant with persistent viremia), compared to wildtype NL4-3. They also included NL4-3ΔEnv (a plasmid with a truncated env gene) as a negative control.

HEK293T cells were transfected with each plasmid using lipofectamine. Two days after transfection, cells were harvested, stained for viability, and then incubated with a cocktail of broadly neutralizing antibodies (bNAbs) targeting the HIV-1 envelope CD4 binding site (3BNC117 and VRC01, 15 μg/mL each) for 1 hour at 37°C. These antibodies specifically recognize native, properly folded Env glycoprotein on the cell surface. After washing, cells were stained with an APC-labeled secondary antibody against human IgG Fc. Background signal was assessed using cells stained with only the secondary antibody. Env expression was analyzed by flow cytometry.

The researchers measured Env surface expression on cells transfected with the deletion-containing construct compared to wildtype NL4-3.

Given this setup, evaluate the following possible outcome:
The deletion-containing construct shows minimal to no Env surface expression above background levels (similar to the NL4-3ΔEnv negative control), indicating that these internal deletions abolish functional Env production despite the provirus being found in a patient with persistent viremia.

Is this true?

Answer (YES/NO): YES